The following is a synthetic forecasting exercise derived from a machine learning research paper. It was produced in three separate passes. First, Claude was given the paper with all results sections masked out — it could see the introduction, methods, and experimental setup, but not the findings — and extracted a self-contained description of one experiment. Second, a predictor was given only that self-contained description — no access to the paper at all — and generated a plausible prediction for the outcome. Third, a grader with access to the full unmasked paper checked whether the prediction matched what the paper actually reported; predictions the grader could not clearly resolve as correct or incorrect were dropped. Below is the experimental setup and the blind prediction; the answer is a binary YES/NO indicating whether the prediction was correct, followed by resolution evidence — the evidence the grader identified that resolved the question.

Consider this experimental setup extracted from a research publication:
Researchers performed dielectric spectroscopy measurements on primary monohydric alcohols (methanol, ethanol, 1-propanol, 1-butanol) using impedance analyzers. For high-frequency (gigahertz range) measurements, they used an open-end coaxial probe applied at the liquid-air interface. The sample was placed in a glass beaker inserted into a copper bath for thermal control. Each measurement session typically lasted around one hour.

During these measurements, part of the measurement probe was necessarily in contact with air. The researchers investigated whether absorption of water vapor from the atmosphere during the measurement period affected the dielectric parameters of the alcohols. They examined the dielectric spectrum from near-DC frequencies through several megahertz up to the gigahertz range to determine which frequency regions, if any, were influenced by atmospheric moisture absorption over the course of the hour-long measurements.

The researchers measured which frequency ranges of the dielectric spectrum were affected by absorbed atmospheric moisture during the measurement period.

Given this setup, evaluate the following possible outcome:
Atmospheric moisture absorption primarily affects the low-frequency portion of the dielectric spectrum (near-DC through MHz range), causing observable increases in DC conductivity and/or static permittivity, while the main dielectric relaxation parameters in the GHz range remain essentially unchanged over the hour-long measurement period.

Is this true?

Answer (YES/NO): YES